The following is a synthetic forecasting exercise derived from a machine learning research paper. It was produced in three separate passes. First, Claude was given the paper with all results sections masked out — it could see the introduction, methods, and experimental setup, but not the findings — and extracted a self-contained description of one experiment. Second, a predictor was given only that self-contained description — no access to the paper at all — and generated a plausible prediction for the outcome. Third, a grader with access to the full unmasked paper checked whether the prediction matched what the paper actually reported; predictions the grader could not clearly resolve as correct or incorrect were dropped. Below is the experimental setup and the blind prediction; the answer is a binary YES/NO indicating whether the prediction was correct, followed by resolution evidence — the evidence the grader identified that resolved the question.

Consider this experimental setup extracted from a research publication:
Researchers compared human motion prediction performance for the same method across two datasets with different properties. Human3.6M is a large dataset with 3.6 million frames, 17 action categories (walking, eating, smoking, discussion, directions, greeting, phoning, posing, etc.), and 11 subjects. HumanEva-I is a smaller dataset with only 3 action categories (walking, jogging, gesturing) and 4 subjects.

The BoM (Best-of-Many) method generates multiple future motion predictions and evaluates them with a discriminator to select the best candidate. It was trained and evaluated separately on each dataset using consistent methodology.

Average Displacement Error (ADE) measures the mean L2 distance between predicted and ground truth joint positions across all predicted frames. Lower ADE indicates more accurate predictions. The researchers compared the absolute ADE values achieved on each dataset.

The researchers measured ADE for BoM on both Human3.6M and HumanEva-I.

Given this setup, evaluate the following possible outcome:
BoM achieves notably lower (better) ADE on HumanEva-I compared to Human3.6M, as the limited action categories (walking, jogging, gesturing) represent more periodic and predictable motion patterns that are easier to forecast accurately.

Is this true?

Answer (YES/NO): YES